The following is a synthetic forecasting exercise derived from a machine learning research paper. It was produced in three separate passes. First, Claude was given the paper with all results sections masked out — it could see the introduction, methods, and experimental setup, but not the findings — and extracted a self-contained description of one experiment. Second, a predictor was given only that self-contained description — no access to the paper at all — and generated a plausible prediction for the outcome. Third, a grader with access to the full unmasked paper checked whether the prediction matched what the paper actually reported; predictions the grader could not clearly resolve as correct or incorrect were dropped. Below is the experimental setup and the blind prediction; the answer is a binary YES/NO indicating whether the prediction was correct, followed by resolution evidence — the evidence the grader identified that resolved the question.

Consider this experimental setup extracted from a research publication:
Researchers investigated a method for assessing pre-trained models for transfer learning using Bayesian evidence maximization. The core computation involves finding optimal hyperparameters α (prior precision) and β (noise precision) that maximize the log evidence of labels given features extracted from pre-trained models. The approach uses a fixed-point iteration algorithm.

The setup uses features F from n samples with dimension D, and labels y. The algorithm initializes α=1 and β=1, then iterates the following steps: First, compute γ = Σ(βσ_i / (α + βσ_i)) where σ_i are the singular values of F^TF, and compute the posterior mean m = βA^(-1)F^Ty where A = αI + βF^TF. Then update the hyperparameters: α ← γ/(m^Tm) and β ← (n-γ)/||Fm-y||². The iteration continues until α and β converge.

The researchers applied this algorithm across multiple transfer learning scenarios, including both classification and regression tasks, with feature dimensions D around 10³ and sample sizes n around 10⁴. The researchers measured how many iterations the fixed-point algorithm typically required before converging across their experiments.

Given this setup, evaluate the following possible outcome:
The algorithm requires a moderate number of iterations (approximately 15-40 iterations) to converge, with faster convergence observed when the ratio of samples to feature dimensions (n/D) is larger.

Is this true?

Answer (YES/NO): NO